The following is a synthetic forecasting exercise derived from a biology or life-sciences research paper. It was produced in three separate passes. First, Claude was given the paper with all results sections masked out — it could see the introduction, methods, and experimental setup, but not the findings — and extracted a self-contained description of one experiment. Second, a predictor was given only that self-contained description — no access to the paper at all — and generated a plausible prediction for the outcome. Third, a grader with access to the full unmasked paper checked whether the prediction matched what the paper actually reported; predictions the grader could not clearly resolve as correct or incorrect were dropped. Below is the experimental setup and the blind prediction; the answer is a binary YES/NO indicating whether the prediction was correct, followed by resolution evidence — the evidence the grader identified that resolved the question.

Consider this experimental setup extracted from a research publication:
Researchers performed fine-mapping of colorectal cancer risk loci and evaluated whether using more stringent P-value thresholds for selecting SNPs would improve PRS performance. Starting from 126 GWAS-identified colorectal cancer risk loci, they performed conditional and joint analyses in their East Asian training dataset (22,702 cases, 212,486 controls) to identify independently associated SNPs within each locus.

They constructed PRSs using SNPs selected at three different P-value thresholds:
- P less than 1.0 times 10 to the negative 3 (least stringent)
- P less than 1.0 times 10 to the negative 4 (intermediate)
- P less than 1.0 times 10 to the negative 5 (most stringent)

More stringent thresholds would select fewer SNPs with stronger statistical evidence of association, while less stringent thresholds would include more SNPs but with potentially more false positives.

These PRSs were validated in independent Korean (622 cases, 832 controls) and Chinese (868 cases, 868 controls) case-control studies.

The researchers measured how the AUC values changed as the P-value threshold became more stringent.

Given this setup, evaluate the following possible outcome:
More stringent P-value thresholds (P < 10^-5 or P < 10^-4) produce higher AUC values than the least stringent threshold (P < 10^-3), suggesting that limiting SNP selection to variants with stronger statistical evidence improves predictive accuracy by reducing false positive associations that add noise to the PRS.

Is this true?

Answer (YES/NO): NO